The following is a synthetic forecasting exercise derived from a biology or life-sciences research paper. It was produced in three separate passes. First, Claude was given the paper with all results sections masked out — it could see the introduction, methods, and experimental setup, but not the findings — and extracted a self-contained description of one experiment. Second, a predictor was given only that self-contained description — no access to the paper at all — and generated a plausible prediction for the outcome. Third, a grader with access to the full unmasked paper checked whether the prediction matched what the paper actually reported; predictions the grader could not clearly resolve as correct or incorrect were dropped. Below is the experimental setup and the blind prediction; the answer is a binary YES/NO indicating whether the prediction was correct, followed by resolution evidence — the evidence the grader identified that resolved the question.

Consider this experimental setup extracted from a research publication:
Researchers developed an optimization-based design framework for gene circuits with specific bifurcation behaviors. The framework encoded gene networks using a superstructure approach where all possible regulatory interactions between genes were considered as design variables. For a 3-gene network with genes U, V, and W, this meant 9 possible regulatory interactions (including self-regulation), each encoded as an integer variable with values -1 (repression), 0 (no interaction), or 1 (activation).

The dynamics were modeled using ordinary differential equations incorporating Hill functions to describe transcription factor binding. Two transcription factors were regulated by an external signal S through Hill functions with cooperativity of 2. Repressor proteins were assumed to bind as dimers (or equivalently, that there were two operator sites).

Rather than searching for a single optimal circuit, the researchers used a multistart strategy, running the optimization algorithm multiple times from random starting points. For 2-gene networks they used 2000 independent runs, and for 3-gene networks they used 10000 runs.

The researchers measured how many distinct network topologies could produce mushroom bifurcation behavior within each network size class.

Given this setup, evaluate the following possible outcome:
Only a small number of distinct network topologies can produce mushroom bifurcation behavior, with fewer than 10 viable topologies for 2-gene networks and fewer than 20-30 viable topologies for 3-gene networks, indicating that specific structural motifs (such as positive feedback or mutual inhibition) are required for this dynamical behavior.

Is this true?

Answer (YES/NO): NO